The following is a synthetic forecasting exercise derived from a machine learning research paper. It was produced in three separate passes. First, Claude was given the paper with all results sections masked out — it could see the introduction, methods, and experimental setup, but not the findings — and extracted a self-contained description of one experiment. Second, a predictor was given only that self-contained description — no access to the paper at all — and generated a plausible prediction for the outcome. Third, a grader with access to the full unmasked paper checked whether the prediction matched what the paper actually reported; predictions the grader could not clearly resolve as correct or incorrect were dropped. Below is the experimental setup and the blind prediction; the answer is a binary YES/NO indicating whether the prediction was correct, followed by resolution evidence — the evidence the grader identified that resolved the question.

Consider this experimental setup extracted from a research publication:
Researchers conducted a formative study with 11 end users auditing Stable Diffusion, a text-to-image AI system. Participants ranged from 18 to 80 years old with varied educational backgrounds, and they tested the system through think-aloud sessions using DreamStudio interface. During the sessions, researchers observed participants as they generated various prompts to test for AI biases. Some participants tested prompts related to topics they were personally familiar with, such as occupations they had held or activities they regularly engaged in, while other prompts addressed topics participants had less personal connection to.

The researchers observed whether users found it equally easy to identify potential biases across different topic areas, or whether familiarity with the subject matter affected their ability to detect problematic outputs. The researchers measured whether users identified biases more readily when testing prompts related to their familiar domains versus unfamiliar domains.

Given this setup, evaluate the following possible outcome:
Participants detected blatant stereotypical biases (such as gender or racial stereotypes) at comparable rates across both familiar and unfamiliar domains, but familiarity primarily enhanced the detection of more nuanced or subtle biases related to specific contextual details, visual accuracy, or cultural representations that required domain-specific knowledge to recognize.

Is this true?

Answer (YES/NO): NO